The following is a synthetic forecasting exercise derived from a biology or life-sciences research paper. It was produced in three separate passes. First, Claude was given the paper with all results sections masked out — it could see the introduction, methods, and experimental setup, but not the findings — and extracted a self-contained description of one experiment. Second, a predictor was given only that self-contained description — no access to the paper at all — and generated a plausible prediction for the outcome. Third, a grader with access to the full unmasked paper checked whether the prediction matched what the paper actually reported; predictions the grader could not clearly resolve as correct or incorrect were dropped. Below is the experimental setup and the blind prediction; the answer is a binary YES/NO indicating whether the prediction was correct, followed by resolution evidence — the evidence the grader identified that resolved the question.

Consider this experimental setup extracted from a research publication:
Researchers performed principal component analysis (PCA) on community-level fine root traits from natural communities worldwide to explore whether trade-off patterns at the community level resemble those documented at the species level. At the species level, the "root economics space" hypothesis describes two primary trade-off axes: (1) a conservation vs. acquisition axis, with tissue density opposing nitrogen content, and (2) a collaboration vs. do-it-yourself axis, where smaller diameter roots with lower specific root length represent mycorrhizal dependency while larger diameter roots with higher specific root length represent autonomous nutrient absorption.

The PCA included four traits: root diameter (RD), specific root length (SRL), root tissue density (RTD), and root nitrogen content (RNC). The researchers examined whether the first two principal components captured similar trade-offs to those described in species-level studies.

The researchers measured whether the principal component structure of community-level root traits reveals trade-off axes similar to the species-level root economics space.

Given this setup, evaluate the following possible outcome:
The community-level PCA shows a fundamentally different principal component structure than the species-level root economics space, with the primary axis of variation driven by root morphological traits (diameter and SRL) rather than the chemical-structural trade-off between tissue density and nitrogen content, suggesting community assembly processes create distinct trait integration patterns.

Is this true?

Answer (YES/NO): NO